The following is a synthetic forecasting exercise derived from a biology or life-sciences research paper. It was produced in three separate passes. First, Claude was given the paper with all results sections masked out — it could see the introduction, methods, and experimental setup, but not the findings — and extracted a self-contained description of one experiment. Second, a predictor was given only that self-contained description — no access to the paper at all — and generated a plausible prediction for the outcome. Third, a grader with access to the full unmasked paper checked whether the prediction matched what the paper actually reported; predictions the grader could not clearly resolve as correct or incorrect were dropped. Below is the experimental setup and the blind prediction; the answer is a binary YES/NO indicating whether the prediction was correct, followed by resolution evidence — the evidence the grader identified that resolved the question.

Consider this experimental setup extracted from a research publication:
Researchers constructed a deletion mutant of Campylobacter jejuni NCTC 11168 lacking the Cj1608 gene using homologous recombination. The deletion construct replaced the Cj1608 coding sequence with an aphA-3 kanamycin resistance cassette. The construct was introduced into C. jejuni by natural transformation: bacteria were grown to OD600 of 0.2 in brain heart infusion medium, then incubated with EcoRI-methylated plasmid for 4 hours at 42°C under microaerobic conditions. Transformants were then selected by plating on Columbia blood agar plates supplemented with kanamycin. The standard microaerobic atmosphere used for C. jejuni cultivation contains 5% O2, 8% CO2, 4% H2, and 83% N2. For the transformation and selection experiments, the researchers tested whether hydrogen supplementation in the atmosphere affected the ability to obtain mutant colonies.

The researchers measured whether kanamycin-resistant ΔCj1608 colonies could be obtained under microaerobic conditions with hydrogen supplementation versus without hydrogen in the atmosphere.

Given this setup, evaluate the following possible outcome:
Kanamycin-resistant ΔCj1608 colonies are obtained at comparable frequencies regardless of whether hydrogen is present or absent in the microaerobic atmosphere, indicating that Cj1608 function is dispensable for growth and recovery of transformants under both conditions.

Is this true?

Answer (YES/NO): NO